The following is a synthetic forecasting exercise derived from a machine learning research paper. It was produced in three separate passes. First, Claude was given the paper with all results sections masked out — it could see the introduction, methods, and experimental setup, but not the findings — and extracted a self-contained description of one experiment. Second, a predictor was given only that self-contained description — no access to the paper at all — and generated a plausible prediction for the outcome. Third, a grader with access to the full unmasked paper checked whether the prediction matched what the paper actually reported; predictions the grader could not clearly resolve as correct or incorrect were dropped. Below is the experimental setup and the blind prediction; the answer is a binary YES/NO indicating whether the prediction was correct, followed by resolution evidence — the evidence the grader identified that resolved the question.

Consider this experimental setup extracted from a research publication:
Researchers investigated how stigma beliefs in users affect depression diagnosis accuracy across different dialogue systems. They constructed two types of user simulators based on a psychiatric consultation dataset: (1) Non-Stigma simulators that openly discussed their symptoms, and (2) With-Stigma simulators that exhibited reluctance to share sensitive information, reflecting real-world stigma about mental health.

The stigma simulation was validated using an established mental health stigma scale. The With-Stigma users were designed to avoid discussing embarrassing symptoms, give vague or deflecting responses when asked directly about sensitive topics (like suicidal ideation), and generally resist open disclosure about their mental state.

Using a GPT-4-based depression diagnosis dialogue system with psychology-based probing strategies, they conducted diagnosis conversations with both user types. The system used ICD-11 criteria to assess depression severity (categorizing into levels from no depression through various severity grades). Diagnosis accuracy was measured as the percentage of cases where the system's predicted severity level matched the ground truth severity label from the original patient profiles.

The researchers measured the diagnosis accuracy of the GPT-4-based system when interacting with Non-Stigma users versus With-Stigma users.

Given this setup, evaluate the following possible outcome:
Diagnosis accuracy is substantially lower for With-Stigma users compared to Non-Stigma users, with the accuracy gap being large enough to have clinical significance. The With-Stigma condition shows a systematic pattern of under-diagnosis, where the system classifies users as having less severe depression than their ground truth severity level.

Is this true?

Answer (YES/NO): NO